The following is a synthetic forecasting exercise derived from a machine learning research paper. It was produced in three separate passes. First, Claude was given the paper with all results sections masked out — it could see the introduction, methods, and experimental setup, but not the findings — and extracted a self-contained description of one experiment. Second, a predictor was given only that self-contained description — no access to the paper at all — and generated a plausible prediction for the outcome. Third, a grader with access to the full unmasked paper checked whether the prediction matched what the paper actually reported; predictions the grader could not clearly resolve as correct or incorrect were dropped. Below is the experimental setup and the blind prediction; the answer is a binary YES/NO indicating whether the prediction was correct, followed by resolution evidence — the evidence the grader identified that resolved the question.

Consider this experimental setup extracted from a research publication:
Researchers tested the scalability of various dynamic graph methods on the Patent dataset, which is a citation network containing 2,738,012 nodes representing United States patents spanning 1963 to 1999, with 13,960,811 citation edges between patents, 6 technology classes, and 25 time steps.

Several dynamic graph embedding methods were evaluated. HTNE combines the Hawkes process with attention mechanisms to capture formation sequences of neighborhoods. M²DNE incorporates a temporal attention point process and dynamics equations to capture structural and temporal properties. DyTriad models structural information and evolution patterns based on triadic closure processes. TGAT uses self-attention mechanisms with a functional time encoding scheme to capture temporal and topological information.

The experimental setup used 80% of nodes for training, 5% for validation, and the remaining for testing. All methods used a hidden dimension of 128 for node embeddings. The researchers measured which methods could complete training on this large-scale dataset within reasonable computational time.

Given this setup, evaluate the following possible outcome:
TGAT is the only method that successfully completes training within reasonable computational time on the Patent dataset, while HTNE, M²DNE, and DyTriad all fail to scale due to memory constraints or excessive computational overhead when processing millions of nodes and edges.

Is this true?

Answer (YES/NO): NO